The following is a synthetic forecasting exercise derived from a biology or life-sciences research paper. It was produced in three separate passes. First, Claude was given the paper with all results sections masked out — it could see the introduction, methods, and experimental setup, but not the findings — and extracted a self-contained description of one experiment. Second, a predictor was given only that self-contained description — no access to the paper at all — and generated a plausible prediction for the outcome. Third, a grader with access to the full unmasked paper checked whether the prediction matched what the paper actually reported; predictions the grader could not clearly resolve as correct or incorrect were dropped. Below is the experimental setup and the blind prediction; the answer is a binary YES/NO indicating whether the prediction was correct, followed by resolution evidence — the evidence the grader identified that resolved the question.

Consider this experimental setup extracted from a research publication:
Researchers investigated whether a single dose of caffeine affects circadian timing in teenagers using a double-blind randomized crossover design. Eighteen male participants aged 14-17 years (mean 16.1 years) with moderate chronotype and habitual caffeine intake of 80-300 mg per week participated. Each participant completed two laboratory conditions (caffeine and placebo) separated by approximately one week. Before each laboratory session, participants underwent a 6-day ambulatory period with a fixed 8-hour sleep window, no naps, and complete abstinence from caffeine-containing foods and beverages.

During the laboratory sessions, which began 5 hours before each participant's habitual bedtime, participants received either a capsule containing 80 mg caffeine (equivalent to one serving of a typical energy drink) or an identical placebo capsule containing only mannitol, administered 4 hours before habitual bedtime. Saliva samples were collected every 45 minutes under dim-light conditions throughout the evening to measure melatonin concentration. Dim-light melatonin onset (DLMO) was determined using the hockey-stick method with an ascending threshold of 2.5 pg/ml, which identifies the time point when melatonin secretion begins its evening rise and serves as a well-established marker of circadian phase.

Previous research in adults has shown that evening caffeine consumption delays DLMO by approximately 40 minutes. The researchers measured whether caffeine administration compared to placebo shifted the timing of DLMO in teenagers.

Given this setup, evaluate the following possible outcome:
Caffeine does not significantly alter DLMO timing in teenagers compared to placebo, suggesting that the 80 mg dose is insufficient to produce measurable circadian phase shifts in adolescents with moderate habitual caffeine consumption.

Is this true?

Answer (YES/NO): YES